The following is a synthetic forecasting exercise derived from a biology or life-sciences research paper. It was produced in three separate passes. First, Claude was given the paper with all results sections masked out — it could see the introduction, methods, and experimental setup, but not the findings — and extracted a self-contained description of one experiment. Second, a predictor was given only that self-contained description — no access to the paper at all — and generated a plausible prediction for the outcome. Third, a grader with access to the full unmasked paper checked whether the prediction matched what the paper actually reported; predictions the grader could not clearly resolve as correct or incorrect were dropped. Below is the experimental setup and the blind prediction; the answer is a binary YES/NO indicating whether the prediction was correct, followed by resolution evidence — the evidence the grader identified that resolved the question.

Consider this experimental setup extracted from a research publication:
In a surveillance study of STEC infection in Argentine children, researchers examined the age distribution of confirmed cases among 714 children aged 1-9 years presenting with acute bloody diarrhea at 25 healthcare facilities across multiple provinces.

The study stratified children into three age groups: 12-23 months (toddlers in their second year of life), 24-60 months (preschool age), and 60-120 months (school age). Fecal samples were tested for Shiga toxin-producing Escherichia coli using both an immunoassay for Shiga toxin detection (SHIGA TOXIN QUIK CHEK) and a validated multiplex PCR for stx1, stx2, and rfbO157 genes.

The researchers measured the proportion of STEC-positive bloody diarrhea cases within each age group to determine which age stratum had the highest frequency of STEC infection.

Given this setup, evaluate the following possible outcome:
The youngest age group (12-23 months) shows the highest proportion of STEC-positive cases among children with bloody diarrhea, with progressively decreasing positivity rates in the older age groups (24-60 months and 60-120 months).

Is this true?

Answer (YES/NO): YES